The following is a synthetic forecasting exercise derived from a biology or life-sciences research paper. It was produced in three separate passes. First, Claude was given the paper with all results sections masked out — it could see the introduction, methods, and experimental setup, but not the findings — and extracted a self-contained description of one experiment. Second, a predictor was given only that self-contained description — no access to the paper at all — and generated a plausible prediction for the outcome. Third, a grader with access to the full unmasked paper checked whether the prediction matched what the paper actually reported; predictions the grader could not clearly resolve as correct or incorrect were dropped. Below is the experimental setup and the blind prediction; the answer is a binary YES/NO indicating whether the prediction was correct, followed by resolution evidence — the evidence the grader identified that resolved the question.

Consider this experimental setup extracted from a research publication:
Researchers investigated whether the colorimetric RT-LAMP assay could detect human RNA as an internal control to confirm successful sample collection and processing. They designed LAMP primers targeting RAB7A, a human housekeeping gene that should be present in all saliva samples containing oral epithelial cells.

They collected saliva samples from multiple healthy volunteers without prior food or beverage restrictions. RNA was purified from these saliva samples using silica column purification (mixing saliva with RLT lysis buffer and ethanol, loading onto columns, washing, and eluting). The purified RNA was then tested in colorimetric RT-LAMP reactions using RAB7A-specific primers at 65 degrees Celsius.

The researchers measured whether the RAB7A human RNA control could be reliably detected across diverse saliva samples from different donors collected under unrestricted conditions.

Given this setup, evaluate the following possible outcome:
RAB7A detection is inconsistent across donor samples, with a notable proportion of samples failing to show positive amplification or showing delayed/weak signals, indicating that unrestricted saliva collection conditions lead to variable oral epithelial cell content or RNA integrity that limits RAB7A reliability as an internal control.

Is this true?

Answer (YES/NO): NO